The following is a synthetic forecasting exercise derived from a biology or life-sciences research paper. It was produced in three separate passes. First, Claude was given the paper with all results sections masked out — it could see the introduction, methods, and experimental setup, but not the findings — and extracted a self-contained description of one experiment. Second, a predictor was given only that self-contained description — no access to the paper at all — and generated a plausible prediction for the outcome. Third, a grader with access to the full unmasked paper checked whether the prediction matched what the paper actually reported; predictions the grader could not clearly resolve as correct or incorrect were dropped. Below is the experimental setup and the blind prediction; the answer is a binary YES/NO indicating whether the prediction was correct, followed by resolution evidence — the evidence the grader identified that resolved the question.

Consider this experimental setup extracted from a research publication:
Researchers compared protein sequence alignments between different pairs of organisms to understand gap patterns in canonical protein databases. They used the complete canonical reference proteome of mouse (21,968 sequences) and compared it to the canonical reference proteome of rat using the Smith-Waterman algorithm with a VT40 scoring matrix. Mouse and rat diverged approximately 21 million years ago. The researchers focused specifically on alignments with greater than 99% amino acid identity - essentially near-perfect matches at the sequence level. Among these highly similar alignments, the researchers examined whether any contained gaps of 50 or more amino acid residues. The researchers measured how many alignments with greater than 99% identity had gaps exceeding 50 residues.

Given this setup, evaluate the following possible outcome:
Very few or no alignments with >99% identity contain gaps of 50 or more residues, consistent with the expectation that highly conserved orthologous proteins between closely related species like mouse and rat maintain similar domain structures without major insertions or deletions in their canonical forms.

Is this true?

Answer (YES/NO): NO